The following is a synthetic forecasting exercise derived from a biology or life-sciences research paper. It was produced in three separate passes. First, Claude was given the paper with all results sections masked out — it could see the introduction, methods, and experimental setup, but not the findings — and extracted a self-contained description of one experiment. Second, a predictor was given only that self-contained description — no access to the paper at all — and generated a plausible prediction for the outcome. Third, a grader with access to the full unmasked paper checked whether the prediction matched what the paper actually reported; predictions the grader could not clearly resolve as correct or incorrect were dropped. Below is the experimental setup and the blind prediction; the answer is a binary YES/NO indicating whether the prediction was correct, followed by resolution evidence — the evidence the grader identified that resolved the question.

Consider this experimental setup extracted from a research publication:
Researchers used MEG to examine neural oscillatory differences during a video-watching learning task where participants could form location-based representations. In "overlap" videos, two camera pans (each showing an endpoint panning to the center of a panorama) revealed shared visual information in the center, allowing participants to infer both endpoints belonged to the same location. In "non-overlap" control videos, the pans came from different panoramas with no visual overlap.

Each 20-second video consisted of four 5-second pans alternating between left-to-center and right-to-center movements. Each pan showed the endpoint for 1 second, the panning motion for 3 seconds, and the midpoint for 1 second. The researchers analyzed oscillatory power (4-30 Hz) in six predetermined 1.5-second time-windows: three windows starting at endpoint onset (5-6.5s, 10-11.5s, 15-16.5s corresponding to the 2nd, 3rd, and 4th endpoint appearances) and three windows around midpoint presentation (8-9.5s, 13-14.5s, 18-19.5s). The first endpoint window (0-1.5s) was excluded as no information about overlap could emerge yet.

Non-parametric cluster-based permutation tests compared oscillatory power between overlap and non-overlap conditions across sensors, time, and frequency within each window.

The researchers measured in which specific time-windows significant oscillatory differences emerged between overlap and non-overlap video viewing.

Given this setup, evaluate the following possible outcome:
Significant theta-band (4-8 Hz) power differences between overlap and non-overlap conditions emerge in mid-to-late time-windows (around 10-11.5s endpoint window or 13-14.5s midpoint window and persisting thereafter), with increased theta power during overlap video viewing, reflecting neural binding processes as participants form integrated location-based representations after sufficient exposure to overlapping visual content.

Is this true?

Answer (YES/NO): NO